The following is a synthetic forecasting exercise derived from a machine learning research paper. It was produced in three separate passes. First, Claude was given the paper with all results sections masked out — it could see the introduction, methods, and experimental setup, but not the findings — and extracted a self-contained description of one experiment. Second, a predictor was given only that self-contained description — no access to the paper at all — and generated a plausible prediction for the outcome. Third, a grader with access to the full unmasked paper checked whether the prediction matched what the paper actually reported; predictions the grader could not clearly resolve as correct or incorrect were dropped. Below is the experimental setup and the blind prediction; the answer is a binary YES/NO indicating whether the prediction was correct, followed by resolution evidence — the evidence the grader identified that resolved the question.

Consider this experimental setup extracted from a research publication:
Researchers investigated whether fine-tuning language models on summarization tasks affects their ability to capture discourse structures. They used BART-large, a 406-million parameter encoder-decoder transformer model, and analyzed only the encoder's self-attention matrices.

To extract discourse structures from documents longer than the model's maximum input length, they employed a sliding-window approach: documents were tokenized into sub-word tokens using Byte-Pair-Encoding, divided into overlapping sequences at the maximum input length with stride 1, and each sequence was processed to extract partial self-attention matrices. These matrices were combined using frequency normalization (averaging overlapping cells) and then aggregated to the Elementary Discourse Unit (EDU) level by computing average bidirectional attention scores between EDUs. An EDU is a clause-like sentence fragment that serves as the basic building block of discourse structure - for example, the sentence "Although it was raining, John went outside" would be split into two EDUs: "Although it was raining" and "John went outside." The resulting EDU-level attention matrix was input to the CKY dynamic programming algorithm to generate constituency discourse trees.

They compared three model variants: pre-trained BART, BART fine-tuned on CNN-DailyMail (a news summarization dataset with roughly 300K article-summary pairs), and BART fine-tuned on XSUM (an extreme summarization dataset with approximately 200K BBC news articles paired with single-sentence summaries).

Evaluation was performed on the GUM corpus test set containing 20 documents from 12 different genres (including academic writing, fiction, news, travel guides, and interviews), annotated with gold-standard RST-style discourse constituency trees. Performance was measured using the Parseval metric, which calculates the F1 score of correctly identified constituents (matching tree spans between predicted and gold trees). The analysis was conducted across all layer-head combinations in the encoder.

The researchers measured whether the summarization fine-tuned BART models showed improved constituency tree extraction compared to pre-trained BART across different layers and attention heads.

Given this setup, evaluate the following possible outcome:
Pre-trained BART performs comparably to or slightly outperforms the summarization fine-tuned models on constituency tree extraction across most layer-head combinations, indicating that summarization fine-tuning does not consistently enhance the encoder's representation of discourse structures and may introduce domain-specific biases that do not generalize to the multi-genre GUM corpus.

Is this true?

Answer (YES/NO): NO